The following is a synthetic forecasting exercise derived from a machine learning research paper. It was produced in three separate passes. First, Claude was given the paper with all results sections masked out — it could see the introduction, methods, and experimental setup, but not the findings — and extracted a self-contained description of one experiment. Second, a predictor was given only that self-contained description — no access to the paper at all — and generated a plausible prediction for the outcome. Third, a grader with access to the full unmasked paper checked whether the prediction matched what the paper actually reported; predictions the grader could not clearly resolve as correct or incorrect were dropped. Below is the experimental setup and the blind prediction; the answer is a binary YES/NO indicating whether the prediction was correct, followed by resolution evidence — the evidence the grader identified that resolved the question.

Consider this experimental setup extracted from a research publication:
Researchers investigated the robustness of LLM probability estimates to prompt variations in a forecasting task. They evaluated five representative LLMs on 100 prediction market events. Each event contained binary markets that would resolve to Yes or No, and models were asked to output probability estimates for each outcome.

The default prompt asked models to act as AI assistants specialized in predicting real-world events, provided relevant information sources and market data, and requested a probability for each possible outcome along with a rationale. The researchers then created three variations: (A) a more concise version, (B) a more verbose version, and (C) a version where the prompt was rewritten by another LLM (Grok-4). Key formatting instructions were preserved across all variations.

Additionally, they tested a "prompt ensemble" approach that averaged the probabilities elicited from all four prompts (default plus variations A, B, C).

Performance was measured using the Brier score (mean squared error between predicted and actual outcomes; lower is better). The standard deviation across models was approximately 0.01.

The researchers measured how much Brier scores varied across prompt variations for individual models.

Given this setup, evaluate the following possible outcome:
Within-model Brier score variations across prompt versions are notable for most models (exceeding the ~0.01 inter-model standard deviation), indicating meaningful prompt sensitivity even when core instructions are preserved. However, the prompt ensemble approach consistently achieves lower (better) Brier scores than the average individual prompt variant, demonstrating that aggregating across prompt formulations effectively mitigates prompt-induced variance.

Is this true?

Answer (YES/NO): NO